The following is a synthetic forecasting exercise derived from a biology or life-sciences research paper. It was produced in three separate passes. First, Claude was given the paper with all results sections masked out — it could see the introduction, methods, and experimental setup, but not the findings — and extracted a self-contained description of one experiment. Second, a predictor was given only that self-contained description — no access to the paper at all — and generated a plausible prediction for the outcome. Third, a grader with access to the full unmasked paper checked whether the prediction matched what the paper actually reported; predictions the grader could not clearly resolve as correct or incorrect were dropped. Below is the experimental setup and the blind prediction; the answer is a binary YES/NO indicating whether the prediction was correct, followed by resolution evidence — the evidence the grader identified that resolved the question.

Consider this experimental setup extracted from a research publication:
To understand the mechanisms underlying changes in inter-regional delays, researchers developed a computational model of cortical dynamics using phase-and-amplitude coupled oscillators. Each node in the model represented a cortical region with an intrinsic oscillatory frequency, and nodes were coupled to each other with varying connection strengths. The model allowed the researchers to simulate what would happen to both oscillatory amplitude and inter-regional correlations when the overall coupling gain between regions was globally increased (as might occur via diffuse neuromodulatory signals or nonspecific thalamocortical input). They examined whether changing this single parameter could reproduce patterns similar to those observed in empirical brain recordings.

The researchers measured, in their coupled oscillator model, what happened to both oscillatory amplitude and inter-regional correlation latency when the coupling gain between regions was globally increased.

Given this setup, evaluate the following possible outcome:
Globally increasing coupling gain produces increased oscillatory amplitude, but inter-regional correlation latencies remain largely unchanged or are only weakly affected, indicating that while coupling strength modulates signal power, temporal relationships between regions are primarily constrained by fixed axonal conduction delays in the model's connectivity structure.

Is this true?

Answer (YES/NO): NO